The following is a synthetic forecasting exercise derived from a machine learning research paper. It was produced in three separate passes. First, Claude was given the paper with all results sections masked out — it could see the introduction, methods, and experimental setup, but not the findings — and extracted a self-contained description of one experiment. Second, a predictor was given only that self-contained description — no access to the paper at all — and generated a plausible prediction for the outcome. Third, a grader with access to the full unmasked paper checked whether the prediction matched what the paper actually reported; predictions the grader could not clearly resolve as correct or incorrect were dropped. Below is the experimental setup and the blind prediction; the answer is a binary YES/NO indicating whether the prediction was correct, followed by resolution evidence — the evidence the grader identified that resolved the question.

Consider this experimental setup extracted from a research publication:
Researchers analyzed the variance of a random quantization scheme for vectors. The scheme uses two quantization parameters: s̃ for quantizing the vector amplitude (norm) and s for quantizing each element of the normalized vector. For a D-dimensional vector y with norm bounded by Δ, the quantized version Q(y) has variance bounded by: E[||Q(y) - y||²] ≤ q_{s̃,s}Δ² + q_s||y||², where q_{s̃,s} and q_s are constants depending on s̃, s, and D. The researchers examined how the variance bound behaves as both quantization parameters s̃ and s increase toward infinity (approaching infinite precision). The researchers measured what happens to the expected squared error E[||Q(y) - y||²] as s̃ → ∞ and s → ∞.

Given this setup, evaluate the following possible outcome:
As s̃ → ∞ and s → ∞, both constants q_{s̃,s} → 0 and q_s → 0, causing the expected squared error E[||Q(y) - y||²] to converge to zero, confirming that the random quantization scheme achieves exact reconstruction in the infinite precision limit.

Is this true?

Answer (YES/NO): YES